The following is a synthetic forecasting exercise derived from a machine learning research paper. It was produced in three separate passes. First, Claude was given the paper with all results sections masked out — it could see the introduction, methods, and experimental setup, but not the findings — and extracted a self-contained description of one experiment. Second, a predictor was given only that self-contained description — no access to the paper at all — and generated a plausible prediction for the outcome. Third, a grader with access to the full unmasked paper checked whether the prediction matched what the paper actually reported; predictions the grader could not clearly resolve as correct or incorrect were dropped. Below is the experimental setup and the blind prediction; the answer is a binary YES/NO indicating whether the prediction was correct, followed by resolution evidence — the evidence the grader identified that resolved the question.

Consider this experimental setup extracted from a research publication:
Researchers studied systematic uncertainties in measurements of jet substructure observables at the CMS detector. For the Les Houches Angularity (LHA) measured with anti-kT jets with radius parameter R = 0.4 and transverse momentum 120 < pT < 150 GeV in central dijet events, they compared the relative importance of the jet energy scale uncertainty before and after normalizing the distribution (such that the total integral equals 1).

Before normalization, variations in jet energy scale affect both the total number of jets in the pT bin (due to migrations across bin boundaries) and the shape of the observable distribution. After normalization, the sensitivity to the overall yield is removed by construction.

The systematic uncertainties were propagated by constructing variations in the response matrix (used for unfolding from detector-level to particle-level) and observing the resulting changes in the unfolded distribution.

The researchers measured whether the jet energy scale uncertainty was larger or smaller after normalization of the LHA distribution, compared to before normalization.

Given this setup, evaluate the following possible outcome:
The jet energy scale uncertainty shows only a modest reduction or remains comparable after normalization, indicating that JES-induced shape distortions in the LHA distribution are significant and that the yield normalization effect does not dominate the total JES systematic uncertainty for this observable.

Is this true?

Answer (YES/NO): NO